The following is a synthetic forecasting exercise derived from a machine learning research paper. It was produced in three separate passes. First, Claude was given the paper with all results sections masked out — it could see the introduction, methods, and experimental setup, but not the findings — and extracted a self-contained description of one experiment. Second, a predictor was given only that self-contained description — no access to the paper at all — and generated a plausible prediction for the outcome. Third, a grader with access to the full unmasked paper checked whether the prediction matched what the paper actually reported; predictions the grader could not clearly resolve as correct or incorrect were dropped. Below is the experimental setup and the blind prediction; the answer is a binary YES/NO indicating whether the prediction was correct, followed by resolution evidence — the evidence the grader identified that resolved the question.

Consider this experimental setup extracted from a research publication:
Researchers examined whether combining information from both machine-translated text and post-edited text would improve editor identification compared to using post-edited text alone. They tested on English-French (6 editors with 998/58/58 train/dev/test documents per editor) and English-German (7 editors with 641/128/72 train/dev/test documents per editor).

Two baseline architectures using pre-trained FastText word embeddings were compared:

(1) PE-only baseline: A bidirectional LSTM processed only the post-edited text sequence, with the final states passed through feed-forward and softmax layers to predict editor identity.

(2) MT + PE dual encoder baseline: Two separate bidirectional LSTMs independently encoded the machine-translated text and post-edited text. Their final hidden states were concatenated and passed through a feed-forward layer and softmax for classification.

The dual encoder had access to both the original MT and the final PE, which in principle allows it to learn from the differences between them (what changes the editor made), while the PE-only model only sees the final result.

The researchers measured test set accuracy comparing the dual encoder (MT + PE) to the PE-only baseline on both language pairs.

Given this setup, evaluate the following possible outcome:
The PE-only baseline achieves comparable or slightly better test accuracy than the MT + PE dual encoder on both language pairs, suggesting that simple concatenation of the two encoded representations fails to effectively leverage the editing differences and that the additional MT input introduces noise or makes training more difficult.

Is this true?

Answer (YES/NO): NO